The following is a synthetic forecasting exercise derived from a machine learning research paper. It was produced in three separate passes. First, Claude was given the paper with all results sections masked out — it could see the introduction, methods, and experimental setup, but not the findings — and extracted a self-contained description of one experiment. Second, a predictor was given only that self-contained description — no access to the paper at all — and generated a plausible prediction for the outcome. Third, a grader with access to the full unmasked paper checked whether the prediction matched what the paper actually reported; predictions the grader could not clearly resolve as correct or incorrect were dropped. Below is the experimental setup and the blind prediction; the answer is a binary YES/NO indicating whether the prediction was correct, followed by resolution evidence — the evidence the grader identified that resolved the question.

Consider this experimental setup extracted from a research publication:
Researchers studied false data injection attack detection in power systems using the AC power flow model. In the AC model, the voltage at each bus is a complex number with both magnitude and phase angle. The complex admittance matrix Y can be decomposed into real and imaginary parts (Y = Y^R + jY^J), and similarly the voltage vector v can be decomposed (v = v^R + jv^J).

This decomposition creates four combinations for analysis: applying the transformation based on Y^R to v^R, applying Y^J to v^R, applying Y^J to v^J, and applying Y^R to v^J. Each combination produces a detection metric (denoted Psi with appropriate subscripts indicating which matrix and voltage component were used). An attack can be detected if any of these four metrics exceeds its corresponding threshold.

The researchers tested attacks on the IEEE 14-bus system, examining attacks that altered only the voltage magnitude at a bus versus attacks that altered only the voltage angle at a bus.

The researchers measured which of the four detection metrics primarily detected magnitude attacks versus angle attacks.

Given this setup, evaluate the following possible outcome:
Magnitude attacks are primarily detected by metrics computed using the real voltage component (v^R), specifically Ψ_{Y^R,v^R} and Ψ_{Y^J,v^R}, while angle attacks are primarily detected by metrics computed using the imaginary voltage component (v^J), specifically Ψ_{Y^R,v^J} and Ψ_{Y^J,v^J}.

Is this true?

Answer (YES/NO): YES